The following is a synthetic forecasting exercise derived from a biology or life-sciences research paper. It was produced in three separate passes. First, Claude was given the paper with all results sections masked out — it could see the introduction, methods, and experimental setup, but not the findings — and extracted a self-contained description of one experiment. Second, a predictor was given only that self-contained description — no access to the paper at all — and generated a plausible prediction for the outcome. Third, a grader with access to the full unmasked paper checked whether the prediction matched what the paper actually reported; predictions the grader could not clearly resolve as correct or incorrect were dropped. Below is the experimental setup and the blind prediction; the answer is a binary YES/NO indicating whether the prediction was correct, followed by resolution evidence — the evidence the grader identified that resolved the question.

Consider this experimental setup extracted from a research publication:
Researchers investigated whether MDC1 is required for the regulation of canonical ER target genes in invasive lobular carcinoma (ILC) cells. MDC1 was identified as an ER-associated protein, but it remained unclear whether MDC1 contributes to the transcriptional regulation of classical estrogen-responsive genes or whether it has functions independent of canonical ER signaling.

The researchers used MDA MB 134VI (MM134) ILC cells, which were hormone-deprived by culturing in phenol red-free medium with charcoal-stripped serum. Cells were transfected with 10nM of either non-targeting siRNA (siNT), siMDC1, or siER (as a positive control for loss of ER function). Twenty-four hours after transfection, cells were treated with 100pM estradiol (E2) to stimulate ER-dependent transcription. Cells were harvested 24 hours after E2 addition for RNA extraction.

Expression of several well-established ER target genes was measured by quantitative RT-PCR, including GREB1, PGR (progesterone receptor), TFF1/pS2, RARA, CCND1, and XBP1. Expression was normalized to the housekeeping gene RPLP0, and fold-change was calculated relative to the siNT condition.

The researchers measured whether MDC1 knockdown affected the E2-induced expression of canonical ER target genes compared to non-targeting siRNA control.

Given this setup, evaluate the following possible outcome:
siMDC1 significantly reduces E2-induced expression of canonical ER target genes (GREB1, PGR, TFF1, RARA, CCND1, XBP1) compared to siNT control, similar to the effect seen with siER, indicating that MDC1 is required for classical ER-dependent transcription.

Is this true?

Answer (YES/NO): NO